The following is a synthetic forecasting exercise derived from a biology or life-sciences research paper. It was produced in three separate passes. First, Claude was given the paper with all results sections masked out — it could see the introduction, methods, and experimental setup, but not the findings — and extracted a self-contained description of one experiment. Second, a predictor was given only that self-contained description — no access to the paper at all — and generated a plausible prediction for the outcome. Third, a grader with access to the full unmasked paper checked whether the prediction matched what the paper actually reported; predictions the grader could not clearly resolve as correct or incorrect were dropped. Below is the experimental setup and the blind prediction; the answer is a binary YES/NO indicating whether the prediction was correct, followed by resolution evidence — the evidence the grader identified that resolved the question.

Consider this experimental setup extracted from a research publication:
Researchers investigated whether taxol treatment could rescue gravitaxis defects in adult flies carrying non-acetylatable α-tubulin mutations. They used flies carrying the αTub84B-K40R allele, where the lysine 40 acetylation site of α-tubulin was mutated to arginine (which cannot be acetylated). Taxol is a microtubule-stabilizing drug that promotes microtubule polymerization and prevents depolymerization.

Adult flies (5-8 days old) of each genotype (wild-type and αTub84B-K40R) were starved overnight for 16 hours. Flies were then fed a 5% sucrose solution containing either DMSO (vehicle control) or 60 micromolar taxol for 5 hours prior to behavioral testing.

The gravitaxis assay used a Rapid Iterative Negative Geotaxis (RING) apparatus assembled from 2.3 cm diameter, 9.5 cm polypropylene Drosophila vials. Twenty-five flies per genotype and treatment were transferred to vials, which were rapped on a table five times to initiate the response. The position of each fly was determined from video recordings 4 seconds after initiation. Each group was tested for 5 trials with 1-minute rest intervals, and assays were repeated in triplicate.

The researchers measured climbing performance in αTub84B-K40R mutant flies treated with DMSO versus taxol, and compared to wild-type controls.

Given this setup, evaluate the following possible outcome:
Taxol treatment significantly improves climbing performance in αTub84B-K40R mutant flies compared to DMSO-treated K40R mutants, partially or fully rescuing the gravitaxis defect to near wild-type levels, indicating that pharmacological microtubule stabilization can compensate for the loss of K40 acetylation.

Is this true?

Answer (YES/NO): YES